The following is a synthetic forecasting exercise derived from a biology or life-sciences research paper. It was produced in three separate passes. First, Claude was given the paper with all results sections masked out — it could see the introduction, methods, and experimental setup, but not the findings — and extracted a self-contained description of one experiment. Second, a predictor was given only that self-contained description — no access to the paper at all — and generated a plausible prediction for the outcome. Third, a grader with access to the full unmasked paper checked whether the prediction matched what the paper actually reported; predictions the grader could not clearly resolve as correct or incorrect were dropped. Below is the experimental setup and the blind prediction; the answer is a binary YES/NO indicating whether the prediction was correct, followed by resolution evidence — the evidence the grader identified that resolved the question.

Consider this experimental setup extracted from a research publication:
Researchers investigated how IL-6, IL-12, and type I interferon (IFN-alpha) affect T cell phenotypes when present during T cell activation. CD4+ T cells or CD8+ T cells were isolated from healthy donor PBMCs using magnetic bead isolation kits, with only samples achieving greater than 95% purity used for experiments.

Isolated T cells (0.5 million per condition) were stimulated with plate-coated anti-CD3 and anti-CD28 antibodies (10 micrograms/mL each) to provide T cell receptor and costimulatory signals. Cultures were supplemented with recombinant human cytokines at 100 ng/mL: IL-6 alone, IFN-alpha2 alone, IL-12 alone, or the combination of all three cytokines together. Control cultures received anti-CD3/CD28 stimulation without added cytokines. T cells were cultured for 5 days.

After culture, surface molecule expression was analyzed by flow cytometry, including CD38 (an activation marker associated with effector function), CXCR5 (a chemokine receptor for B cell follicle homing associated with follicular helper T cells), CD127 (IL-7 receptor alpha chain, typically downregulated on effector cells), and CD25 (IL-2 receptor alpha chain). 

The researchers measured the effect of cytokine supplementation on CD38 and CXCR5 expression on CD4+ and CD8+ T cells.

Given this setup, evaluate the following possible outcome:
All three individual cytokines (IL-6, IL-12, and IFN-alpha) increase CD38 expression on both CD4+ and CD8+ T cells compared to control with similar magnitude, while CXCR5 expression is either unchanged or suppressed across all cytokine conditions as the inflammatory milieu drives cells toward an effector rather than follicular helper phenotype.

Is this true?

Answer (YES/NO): NO